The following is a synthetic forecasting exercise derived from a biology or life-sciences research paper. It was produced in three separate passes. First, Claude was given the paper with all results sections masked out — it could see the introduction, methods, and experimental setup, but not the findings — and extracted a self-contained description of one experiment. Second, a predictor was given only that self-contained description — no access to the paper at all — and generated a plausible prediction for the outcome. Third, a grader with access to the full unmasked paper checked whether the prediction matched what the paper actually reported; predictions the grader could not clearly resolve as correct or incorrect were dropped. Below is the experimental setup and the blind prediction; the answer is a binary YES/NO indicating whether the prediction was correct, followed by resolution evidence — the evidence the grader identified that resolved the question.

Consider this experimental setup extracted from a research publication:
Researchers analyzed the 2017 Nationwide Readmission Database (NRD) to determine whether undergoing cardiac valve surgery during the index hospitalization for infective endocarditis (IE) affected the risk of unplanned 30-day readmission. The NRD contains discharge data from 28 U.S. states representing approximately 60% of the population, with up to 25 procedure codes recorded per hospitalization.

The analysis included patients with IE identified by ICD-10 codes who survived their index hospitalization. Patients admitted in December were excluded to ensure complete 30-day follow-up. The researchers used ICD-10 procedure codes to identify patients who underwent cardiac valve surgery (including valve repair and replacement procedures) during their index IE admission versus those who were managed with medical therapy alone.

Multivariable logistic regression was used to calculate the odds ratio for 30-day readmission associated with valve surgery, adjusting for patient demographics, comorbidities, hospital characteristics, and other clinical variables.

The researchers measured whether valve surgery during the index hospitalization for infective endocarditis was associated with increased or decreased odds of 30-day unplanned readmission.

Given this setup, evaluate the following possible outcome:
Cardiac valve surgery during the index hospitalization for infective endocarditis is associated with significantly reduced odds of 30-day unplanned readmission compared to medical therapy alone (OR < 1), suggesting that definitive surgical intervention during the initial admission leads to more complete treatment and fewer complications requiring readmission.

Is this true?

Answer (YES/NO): YES